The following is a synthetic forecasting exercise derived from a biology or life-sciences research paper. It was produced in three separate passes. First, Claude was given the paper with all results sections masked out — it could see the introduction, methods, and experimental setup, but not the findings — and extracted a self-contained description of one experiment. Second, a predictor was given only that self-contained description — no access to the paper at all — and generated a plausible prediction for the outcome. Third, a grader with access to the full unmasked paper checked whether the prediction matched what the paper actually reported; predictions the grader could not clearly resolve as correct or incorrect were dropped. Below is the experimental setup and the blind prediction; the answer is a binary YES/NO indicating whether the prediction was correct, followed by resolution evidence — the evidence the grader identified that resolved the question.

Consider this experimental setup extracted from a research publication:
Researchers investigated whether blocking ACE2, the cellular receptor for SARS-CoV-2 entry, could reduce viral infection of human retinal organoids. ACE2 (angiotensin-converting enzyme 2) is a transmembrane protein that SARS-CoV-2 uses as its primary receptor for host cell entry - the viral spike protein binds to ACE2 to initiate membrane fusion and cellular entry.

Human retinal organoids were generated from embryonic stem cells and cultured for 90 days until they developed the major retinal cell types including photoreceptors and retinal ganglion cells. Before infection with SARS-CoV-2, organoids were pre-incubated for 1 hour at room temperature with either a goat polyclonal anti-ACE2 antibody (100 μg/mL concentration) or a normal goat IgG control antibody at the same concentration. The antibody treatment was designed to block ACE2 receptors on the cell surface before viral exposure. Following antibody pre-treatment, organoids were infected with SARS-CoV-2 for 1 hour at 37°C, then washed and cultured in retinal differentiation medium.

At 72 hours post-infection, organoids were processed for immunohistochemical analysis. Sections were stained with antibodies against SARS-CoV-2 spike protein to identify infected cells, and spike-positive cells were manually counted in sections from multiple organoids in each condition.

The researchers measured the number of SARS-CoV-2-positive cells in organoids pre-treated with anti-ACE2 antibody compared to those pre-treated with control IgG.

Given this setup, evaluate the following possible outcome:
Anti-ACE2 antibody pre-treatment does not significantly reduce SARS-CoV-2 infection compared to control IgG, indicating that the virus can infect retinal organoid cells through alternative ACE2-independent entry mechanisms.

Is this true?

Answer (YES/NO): NO